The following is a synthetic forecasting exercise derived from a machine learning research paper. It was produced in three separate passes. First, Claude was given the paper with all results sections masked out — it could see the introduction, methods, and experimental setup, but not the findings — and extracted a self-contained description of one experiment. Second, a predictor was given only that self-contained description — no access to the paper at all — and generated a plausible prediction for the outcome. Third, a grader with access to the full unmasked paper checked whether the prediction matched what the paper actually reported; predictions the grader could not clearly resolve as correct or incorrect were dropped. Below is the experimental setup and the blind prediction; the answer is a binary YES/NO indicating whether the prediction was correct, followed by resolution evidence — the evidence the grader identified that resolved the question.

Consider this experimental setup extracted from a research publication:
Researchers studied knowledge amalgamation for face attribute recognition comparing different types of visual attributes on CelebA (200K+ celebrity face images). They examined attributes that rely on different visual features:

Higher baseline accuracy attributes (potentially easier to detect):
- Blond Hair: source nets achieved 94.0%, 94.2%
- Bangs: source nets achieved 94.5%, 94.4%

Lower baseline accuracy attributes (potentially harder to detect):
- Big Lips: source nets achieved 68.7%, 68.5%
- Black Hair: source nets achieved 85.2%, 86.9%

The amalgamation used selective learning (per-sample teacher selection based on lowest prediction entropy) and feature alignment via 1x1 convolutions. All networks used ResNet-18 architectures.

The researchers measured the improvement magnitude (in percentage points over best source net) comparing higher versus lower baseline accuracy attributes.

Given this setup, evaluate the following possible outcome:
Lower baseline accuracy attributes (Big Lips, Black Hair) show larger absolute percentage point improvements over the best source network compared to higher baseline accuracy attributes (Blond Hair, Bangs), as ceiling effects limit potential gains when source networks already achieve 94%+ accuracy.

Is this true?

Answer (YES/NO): NO